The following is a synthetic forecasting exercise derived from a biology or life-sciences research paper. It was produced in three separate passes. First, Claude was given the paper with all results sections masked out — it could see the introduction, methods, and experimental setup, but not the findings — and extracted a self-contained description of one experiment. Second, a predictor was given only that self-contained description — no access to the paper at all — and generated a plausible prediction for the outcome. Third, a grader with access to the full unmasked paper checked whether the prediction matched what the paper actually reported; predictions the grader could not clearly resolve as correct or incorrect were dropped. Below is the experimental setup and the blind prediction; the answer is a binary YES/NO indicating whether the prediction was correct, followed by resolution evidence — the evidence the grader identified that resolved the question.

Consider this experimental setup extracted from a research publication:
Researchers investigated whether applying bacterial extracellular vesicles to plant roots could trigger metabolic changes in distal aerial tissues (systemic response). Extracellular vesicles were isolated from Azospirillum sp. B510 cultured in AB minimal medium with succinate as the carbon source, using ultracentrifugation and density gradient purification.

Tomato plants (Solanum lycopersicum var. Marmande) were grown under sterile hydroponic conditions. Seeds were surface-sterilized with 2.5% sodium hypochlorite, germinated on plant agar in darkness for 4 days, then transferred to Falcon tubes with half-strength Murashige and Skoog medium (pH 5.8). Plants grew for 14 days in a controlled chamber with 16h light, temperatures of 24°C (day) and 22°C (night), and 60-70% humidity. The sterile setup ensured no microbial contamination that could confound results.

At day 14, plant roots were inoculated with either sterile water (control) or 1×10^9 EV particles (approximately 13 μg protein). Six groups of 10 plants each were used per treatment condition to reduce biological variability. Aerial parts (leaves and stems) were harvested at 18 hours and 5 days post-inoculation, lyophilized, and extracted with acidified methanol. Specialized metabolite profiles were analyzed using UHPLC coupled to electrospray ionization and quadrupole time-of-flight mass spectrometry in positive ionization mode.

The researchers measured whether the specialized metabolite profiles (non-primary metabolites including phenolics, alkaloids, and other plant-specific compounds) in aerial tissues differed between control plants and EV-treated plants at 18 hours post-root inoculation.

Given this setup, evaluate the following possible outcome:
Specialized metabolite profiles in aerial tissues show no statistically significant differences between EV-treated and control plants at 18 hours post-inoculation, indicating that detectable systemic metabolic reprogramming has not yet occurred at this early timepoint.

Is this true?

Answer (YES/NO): NO